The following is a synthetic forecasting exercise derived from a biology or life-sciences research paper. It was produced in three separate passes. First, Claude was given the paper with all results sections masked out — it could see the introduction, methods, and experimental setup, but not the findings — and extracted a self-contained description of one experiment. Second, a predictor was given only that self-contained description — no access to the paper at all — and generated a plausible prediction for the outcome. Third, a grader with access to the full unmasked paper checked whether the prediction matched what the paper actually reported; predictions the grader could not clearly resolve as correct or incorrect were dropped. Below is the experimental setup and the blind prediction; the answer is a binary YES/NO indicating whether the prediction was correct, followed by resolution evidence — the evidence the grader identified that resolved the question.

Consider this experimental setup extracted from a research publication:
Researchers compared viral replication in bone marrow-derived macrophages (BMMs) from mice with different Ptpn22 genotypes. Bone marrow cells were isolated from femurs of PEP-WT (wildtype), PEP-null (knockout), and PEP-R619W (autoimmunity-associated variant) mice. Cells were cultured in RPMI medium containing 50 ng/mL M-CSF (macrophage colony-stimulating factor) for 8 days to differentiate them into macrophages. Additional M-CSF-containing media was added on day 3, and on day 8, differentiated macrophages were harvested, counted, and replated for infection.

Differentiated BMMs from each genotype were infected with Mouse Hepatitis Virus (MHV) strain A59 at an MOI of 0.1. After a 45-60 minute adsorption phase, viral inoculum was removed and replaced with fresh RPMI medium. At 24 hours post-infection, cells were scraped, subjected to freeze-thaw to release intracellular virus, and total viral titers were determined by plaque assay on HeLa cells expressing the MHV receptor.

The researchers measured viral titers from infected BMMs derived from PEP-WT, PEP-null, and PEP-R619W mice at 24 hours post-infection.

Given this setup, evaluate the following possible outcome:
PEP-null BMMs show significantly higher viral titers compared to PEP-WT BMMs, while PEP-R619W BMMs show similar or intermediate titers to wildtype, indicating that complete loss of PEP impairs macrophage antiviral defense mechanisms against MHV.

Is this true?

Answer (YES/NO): NO